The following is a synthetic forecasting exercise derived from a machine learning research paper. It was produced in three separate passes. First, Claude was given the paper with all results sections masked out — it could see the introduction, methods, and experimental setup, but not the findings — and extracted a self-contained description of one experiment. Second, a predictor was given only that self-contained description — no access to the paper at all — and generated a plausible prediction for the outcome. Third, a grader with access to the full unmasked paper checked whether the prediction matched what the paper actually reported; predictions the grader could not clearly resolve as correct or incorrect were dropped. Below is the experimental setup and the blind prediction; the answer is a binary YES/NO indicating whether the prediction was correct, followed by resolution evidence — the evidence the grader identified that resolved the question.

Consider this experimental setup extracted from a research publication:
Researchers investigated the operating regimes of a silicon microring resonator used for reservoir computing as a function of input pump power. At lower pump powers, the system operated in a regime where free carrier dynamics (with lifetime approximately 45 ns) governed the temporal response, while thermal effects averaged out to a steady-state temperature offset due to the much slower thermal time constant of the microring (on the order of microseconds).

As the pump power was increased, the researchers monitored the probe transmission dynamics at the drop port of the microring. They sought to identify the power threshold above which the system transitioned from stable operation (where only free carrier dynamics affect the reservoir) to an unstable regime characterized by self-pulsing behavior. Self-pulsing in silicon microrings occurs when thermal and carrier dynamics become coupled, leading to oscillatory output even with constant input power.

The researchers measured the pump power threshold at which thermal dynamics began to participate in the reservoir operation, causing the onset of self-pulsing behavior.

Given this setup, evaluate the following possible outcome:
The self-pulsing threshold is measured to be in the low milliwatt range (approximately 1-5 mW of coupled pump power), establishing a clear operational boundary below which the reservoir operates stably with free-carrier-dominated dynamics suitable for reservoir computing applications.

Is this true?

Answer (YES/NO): YES